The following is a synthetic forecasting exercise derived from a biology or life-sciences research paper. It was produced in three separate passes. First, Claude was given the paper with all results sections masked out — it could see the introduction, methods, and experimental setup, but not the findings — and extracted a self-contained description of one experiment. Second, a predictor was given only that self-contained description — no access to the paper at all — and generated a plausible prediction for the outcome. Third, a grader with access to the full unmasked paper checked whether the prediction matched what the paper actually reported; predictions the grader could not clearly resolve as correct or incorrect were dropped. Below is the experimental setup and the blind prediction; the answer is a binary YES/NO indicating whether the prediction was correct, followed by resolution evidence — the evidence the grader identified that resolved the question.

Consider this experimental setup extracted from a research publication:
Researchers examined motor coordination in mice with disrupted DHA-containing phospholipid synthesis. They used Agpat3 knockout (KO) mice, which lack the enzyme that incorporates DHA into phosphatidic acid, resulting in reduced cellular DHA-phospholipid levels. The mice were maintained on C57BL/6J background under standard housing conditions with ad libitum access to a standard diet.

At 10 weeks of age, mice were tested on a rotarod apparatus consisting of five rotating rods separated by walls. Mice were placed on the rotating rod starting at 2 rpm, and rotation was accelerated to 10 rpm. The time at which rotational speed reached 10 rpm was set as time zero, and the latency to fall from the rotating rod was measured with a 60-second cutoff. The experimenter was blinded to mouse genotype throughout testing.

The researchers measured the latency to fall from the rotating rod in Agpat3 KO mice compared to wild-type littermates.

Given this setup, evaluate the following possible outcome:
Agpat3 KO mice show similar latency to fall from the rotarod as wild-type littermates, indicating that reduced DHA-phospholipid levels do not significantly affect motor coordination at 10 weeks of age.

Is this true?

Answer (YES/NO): NO